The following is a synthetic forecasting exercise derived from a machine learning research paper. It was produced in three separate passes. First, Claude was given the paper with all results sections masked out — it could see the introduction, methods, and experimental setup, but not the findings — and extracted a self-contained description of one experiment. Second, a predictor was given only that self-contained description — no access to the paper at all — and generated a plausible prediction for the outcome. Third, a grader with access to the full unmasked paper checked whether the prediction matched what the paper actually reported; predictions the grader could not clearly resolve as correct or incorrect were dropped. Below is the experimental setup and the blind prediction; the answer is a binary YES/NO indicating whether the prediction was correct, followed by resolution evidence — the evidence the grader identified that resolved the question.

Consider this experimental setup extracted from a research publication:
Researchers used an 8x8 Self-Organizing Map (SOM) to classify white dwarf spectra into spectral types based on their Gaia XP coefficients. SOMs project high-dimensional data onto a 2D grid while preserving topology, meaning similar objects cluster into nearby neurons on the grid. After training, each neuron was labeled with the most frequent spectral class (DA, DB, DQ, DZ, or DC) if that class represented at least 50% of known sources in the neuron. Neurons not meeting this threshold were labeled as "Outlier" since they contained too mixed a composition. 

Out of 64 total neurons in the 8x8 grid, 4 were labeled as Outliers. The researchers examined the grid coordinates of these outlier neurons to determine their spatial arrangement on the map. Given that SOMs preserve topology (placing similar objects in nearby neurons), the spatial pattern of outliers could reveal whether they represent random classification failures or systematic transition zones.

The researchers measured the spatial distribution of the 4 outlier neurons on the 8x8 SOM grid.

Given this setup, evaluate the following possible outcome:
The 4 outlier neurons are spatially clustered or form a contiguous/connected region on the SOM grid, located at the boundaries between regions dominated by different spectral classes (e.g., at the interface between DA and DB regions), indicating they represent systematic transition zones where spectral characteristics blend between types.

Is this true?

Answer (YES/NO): NO